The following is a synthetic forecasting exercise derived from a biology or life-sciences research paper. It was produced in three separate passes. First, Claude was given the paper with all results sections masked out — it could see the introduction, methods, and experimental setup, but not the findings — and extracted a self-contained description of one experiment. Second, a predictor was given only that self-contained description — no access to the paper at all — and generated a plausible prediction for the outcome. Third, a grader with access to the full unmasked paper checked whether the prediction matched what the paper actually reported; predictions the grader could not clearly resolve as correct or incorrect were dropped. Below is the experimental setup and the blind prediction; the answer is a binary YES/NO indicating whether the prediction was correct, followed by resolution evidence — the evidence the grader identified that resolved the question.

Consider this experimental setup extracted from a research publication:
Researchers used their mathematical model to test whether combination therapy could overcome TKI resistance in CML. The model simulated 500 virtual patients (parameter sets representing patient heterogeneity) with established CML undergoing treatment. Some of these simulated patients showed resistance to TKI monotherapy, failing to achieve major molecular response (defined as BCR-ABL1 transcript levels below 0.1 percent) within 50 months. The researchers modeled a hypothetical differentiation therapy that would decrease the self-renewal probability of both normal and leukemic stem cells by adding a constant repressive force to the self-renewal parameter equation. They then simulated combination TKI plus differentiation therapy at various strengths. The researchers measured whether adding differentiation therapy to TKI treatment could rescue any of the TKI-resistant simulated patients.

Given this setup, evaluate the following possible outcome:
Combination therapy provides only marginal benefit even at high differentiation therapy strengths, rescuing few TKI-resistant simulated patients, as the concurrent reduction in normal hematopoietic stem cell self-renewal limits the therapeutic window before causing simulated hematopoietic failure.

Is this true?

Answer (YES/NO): NO